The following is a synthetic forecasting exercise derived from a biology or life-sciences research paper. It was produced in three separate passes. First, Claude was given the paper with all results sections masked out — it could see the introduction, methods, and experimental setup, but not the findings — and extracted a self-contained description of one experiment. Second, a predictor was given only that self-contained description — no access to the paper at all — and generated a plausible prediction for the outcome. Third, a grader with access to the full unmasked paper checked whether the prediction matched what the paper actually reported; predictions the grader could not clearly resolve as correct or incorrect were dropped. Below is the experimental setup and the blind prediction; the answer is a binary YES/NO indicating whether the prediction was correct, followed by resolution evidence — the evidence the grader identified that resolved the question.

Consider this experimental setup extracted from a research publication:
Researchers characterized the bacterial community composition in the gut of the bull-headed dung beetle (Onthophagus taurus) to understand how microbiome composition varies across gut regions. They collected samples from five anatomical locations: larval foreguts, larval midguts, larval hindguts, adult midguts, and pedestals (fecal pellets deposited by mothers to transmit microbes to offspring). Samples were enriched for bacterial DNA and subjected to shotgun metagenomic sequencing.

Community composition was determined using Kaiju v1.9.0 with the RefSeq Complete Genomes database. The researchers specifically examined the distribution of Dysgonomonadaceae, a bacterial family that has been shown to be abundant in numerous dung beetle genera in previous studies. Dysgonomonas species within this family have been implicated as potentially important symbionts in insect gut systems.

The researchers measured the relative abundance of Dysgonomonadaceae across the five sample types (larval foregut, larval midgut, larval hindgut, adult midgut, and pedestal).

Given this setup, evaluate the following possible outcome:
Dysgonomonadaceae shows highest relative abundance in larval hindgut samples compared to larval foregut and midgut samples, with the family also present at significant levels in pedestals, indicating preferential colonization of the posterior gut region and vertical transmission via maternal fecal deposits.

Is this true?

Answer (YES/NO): NO